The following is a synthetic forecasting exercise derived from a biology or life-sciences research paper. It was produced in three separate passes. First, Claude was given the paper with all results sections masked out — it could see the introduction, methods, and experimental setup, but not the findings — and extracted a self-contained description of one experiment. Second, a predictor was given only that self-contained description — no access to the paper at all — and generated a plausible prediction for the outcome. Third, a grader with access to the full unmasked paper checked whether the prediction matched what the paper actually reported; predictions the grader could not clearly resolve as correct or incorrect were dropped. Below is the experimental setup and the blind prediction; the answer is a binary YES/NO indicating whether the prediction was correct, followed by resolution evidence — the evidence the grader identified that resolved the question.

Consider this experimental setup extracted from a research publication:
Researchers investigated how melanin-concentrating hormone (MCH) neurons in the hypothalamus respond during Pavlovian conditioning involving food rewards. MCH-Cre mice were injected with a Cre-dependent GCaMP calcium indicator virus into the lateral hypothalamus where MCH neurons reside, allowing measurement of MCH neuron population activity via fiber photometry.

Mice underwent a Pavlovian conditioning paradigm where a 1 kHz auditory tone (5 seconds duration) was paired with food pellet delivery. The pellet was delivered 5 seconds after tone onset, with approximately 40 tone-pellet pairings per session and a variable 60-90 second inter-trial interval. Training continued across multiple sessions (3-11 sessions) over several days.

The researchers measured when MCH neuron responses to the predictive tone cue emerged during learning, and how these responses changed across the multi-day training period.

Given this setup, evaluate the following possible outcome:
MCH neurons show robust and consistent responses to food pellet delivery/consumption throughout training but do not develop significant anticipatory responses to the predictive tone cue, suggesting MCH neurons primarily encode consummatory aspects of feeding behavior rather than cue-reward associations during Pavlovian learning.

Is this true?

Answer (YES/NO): NO